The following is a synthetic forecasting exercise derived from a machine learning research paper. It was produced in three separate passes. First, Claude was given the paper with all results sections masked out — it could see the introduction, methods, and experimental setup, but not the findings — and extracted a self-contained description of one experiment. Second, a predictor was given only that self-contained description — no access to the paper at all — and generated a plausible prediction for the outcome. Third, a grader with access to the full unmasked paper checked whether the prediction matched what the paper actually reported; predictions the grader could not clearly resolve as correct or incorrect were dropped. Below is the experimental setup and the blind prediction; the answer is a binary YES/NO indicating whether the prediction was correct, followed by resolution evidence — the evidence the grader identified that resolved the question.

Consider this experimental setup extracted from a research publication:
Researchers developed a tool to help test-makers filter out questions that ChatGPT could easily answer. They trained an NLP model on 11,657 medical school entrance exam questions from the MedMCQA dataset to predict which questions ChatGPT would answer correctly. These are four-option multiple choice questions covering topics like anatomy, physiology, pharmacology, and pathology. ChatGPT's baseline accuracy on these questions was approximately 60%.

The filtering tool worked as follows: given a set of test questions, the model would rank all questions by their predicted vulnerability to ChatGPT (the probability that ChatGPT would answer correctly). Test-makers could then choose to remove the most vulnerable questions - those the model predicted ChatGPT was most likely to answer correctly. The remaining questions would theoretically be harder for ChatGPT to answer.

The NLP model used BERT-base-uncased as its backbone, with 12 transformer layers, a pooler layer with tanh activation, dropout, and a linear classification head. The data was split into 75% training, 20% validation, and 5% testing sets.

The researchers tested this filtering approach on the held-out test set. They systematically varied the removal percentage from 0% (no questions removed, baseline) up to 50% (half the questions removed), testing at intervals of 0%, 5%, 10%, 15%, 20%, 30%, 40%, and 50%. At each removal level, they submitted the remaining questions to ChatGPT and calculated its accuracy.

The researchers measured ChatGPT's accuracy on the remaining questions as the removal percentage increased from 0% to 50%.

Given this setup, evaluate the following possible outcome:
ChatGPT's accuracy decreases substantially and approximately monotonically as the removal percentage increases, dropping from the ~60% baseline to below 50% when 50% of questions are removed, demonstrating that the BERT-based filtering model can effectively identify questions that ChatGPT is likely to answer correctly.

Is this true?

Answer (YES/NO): NO